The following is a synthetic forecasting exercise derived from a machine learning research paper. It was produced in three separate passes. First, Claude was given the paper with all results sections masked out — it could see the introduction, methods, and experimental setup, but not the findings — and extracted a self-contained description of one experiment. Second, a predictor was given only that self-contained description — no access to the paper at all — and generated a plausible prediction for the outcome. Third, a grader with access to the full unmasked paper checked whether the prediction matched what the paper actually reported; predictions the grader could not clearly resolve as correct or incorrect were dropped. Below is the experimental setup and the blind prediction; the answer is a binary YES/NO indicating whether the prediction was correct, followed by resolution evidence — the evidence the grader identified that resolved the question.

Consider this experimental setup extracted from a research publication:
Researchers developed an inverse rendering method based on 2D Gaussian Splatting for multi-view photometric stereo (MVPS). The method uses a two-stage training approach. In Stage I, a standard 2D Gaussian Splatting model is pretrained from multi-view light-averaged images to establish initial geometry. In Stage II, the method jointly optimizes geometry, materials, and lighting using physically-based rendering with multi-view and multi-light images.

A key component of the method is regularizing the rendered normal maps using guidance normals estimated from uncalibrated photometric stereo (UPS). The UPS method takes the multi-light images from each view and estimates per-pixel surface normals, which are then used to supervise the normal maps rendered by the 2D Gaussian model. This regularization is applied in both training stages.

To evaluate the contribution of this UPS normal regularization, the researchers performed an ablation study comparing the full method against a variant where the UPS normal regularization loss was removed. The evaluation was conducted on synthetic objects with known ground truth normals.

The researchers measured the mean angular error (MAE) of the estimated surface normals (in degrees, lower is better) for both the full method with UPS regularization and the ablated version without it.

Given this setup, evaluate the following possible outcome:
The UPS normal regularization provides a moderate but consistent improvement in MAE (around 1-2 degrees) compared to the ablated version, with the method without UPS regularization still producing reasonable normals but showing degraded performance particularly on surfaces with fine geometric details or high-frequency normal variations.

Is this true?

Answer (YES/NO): YES